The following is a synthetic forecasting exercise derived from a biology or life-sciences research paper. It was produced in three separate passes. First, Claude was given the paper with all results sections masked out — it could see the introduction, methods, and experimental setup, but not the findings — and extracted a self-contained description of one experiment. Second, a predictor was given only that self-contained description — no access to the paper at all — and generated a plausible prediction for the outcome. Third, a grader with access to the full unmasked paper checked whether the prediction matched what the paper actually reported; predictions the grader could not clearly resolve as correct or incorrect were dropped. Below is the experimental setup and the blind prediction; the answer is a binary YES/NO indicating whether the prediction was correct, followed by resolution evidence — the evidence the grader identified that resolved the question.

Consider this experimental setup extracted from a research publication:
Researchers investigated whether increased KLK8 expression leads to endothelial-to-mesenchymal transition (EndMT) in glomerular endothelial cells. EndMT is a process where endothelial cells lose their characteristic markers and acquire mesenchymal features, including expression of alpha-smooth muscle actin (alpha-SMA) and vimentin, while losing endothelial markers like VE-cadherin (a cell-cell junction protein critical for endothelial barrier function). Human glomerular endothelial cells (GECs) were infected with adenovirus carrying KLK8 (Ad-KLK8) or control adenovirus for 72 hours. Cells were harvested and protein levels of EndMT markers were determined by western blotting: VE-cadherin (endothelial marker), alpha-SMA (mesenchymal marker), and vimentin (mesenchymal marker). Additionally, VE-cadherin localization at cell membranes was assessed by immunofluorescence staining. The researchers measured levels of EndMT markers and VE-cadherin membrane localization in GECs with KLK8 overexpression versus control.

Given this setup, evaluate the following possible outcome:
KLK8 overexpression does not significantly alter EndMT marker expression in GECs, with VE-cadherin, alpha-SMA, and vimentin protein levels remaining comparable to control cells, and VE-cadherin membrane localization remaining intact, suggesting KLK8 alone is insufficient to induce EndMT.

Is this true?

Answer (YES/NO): NO